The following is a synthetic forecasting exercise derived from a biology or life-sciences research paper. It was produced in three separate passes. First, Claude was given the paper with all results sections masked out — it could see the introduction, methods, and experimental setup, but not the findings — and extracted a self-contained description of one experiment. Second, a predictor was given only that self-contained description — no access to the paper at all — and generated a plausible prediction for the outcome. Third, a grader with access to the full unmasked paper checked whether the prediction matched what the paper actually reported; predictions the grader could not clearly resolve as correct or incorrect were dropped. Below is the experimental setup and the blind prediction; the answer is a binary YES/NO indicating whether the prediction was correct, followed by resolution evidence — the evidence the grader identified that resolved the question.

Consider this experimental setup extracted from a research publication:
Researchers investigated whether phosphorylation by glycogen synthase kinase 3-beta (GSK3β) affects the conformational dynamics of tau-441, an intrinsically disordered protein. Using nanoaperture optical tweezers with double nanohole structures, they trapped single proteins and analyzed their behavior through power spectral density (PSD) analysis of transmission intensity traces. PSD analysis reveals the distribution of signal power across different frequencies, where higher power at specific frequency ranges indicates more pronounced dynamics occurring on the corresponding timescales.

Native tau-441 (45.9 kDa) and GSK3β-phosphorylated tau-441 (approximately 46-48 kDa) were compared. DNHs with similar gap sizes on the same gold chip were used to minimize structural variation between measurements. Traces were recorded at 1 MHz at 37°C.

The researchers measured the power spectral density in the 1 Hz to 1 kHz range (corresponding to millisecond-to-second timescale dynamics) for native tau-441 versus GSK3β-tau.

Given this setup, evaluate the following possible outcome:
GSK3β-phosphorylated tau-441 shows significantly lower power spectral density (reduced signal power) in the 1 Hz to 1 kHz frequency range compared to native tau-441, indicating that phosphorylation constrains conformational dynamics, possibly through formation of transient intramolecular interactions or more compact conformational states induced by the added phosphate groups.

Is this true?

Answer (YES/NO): YES